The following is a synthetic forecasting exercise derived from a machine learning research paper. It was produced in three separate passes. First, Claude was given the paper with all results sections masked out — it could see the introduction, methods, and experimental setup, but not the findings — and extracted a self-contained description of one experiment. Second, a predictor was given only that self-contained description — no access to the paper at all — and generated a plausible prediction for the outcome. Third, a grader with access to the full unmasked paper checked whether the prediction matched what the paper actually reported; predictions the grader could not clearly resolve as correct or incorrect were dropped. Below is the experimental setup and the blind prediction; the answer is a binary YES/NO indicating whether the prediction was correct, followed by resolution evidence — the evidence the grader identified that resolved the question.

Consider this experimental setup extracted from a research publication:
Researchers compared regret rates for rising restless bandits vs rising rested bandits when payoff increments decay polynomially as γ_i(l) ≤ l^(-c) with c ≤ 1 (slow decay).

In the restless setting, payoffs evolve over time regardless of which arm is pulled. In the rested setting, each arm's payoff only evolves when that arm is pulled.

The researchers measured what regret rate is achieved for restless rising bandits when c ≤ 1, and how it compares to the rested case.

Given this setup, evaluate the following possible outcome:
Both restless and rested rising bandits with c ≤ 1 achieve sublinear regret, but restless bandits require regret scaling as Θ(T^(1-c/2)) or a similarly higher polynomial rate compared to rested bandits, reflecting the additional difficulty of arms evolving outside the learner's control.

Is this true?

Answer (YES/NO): NO